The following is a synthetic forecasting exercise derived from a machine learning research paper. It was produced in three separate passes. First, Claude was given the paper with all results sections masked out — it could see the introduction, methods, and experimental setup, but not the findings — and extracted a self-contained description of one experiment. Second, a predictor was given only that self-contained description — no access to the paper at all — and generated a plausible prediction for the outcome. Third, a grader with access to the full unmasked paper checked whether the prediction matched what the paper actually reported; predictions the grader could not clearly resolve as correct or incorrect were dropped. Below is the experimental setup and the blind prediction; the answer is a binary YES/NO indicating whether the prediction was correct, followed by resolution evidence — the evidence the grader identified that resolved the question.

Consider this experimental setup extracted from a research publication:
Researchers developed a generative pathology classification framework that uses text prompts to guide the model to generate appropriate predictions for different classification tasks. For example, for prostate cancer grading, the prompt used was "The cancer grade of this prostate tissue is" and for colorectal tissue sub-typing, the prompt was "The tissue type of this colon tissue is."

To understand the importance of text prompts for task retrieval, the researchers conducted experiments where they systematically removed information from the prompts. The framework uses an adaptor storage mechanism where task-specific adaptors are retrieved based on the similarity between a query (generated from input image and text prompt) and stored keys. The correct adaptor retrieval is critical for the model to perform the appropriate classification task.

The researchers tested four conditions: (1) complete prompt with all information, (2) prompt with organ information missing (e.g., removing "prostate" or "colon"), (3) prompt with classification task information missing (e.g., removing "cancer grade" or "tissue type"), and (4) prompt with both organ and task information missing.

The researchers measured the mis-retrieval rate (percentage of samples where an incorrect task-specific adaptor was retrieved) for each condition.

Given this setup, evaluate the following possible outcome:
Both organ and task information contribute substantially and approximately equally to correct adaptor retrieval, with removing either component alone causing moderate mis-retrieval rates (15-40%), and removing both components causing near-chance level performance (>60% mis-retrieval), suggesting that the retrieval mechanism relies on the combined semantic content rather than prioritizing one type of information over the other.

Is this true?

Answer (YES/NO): NO